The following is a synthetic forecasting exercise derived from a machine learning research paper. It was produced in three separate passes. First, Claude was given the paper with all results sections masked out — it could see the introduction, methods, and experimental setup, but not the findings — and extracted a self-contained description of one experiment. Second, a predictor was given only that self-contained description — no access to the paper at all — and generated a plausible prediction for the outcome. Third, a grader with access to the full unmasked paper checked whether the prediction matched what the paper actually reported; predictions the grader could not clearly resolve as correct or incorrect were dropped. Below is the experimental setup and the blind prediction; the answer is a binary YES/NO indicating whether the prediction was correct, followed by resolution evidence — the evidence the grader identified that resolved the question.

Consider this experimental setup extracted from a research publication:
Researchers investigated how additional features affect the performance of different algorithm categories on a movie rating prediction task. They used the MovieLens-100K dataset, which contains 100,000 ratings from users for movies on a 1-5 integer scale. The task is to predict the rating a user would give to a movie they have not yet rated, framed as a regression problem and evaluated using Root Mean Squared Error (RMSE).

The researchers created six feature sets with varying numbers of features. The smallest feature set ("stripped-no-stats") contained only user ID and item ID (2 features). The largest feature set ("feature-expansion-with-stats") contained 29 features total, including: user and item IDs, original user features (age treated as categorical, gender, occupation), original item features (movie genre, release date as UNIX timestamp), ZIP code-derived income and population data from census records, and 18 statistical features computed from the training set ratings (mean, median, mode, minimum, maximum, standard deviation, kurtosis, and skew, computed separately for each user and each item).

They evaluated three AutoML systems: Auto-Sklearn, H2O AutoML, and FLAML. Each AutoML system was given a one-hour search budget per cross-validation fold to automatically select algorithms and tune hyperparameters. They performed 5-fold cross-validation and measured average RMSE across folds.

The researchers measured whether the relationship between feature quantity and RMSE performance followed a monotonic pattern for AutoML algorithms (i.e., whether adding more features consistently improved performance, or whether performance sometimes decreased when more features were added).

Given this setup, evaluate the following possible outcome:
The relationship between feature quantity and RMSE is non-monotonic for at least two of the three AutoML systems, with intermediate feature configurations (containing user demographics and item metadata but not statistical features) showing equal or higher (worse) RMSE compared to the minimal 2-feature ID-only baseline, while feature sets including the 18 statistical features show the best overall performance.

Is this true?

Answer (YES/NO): NO